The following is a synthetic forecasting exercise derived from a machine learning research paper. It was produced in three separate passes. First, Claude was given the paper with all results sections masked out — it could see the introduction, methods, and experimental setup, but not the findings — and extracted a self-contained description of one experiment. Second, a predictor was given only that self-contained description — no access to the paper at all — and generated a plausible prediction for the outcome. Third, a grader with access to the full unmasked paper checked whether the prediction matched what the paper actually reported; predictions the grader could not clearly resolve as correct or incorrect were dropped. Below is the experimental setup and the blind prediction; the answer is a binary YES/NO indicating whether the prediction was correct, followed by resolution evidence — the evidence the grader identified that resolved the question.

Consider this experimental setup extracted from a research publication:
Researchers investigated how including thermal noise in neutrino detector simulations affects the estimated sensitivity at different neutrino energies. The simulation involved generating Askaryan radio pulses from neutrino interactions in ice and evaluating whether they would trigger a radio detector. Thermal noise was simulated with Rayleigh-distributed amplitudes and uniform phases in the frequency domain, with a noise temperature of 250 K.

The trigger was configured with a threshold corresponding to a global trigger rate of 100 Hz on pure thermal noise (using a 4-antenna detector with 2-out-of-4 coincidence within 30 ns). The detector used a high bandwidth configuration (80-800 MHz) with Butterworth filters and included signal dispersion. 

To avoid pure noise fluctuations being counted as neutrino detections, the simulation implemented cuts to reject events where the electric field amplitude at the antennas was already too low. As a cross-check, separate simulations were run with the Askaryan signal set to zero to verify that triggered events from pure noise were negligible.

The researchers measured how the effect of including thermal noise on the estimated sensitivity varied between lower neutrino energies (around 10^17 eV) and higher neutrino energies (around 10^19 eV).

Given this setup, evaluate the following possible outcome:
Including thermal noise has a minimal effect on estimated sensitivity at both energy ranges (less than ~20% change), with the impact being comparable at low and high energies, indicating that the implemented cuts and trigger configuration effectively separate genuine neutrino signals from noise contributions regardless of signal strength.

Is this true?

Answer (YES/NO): NO